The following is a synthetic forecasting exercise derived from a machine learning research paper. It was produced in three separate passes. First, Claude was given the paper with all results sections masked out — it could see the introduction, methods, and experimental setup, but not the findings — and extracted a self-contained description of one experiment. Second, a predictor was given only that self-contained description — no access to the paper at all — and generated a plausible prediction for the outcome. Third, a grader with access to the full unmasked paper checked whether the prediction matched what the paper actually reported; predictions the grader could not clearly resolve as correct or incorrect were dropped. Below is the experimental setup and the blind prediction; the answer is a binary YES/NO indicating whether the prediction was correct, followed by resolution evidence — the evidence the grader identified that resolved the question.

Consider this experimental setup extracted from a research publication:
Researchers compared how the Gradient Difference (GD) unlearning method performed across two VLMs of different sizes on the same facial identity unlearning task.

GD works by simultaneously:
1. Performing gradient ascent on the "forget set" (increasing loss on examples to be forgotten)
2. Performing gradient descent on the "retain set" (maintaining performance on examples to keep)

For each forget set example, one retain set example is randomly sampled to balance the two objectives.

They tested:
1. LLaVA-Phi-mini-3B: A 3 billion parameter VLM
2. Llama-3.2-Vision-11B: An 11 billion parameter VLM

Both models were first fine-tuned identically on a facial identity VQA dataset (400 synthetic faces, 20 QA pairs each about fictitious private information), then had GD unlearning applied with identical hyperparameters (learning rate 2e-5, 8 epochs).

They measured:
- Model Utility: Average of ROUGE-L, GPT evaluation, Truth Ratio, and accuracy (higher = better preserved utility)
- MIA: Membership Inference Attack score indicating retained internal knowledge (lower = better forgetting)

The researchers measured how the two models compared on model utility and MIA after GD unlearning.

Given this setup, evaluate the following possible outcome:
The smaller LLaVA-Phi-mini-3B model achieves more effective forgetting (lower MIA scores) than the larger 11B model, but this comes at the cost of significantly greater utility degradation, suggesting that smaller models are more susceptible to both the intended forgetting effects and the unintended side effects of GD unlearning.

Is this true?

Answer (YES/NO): NO